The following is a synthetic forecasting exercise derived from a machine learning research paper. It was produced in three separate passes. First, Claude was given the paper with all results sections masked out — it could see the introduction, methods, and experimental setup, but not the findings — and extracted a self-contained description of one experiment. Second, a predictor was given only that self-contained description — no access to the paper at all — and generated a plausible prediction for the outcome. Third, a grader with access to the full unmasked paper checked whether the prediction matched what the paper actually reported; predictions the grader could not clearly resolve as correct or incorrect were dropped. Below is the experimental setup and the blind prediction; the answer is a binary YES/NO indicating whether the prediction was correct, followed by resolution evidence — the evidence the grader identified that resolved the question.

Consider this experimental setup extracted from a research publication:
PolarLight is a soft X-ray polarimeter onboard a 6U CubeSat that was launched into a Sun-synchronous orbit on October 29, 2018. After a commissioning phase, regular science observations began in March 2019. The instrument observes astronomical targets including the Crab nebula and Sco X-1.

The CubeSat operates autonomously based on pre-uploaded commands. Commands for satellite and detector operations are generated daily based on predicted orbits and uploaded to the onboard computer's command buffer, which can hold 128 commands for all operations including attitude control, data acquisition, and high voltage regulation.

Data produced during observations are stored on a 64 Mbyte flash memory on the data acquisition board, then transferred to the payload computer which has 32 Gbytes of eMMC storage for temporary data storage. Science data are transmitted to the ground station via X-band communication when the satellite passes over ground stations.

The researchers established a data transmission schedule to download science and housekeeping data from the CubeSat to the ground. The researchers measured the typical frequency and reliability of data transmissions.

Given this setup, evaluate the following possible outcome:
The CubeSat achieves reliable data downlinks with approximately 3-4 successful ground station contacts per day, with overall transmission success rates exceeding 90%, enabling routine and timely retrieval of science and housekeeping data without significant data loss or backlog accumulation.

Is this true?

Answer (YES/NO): NO